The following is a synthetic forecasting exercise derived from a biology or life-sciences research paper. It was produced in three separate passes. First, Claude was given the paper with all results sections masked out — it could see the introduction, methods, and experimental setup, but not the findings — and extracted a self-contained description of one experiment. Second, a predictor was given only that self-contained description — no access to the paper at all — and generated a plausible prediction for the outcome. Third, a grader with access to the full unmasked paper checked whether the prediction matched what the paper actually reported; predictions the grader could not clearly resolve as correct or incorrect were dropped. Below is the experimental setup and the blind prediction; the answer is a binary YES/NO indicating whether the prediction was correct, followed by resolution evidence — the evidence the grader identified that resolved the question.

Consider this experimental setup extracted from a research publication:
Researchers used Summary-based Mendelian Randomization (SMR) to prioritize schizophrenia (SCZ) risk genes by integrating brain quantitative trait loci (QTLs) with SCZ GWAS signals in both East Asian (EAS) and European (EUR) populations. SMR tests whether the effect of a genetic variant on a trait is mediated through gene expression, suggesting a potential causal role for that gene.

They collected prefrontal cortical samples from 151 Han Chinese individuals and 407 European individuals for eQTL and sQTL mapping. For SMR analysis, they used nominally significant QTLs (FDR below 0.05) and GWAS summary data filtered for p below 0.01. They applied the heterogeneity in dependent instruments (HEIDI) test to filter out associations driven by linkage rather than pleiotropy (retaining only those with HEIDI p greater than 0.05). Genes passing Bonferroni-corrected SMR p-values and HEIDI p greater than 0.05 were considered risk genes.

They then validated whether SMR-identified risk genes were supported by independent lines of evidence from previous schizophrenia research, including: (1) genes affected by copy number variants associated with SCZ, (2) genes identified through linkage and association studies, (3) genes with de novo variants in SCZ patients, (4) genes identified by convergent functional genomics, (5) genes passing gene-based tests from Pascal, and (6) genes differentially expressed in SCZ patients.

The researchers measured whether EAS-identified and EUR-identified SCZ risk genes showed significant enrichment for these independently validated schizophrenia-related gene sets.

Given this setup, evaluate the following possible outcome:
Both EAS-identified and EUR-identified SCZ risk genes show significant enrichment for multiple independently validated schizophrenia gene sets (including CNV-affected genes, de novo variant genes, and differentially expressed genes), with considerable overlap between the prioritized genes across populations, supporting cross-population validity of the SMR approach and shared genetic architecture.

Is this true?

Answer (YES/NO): NO